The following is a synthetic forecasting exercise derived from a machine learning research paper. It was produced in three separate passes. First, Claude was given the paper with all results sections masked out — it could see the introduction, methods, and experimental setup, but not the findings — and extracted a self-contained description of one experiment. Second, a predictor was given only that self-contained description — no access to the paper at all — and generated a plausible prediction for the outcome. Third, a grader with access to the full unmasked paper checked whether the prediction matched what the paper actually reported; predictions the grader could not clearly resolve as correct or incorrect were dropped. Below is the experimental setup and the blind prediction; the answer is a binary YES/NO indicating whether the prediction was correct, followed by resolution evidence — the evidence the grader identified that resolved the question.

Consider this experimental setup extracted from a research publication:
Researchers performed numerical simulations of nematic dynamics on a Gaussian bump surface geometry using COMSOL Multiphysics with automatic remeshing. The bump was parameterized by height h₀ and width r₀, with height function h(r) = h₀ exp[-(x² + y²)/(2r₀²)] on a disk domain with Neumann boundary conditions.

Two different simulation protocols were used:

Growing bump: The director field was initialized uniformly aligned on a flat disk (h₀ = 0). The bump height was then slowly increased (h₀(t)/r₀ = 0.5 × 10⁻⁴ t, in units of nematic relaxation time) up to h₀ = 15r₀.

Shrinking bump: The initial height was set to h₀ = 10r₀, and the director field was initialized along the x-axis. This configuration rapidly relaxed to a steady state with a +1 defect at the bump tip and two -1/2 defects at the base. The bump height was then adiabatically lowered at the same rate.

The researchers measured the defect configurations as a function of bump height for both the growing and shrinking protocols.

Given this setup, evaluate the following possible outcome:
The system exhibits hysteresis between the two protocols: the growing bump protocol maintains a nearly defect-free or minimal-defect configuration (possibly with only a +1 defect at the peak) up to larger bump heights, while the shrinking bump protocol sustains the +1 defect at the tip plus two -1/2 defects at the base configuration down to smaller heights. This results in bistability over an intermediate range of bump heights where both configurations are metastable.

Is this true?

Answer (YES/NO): YES